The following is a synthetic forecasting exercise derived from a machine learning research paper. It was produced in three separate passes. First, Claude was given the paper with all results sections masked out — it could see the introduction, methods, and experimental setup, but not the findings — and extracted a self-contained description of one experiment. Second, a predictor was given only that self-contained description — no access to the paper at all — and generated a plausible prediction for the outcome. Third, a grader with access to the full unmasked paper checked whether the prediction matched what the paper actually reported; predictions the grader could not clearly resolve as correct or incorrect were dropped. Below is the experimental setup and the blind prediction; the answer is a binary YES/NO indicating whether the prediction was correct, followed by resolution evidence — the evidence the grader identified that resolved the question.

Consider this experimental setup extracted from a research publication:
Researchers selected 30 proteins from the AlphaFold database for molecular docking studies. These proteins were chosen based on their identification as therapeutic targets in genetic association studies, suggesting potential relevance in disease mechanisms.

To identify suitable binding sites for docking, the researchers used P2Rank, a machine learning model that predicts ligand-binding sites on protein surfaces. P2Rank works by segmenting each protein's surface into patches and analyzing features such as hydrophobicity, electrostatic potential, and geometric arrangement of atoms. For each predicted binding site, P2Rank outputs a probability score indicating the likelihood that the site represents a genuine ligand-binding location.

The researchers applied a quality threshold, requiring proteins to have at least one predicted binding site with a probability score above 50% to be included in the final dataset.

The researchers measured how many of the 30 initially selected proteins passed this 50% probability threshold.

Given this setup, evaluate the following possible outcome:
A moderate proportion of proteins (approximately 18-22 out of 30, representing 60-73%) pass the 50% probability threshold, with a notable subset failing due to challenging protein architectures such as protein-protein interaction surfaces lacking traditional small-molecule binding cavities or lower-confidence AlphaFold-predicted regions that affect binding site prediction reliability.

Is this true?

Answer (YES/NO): NO